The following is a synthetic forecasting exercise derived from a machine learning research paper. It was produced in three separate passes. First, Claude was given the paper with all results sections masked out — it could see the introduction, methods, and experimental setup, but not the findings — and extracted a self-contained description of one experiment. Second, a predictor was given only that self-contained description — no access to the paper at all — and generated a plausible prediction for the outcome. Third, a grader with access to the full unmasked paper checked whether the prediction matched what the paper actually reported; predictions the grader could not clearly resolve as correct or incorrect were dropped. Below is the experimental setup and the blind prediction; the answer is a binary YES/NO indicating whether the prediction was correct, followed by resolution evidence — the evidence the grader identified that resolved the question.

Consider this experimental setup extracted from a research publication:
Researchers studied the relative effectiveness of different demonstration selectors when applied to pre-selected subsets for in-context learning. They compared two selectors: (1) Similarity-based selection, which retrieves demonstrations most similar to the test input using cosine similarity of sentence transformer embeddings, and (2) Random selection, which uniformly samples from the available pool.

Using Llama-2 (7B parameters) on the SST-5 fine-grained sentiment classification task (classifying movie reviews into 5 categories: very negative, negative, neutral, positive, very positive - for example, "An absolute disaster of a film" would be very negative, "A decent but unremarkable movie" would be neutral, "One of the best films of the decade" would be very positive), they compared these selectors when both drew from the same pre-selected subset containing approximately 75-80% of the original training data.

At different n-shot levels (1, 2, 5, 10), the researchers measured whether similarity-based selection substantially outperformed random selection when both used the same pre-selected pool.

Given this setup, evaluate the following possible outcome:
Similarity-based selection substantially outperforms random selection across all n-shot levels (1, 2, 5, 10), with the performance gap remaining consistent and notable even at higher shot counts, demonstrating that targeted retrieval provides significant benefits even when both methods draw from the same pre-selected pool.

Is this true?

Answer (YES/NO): NO